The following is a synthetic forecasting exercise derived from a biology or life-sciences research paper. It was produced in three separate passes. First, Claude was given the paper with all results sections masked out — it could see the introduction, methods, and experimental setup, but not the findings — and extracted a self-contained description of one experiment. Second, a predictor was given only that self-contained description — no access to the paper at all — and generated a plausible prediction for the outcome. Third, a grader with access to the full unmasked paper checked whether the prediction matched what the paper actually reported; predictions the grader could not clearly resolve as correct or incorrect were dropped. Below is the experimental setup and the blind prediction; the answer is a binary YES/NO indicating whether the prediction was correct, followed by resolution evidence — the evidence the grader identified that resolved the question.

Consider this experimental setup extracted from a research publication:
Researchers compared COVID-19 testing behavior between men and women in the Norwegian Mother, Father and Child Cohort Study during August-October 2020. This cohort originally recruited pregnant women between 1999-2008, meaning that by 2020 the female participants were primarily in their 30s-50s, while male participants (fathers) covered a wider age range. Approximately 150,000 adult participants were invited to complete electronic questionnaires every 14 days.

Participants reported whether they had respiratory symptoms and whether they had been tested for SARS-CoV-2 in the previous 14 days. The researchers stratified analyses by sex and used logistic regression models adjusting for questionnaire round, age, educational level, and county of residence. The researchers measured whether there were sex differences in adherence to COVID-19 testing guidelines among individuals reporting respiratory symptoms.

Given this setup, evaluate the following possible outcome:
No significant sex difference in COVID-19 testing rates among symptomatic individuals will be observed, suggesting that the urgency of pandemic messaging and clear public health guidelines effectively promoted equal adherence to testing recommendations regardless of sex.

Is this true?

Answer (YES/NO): NO